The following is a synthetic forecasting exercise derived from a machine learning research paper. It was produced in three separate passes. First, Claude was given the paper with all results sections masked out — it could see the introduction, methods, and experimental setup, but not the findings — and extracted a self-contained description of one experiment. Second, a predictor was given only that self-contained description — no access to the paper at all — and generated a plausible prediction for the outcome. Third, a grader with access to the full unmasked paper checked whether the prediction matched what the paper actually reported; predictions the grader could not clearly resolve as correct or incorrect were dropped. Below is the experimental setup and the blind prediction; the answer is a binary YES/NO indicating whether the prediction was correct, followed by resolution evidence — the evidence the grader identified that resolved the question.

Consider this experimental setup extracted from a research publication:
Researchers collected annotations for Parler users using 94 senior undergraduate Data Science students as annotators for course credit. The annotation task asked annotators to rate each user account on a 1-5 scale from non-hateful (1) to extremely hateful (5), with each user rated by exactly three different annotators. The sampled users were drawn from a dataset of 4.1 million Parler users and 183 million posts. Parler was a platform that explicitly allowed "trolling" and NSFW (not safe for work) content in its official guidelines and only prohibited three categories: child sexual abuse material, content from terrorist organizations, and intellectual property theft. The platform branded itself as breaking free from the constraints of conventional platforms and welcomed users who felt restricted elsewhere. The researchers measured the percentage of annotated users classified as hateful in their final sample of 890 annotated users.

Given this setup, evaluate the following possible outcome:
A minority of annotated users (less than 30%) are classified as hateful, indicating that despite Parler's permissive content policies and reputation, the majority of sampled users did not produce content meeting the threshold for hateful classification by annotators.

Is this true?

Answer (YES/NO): YES